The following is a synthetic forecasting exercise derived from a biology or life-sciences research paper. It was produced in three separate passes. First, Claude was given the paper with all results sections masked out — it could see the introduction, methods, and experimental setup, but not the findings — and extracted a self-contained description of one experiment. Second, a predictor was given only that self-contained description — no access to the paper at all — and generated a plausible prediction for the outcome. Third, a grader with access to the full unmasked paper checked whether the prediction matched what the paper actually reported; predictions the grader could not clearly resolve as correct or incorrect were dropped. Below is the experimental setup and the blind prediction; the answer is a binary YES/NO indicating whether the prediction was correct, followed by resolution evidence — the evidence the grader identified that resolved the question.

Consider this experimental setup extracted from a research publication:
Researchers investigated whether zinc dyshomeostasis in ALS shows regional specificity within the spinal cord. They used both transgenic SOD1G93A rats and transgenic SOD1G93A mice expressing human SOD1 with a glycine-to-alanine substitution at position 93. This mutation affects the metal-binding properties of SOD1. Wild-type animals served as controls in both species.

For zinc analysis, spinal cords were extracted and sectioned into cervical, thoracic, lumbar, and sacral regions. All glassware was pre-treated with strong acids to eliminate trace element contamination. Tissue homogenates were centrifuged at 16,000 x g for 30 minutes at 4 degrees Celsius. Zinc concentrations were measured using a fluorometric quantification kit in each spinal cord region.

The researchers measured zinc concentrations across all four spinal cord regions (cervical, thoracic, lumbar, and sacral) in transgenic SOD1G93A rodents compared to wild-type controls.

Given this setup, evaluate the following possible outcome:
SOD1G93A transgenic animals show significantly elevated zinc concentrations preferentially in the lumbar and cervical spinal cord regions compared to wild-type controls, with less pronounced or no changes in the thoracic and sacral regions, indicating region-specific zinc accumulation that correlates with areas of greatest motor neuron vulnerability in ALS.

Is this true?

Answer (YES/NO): NO